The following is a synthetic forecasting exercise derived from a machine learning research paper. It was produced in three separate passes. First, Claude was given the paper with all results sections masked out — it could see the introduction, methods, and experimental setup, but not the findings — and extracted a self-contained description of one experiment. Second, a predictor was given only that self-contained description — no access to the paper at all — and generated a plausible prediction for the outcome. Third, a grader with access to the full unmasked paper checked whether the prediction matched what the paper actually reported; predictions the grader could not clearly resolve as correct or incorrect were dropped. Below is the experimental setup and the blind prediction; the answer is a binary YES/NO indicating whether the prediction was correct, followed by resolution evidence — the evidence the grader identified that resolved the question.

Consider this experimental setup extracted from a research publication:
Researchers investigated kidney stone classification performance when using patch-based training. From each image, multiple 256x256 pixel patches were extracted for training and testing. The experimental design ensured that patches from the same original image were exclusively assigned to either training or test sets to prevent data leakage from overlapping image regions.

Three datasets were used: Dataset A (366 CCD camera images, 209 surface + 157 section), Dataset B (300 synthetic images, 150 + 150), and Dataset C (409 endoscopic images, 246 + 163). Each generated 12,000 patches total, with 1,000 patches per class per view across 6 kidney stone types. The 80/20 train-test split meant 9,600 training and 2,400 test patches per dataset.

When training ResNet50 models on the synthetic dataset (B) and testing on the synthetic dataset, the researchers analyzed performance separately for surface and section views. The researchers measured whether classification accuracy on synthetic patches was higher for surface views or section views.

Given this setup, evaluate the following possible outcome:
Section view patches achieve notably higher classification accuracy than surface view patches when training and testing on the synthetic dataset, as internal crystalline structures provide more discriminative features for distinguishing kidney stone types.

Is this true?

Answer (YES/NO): NO